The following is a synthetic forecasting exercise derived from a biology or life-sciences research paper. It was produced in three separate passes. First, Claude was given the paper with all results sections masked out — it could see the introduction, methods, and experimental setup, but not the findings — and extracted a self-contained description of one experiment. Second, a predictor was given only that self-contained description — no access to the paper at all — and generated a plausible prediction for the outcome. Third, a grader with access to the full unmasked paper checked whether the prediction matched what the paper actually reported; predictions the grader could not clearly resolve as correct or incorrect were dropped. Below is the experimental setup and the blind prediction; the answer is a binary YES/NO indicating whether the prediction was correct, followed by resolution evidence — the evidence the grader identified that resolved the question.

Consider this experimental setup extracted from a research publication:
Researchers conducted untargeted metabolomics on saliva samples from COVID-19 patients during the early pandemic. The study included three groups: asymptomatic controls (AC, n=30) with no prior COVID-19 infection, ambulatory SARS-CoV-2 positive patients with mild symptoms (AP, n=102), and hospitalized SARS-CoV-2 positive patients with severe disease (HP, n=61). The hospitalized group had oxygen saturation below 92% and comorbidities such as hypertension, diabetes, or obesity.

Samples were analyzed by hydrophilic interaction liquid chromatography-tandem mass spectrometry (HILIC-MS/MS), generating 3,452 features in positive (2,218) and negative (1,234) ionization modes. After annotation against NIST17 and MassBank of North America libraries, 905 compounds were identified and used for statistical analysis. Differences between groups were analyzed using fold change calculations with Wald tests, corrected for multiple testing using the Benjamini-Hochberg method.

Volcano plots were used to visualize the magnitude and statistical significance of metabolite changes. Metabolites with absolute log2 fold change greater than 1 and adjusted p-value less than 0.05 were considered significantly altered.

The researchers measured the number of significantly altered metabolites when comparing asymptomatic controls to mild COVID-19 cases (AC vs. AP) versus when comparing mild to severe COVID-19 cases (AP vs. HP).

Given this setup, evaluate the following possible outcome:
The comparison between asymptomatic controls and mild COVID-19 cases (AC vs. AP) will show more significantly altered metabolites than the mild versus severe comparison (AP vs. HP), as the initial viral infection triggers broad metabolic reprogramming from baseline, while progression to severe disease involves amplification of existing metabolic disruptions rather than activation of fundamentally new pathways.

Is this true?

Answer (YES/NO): NO